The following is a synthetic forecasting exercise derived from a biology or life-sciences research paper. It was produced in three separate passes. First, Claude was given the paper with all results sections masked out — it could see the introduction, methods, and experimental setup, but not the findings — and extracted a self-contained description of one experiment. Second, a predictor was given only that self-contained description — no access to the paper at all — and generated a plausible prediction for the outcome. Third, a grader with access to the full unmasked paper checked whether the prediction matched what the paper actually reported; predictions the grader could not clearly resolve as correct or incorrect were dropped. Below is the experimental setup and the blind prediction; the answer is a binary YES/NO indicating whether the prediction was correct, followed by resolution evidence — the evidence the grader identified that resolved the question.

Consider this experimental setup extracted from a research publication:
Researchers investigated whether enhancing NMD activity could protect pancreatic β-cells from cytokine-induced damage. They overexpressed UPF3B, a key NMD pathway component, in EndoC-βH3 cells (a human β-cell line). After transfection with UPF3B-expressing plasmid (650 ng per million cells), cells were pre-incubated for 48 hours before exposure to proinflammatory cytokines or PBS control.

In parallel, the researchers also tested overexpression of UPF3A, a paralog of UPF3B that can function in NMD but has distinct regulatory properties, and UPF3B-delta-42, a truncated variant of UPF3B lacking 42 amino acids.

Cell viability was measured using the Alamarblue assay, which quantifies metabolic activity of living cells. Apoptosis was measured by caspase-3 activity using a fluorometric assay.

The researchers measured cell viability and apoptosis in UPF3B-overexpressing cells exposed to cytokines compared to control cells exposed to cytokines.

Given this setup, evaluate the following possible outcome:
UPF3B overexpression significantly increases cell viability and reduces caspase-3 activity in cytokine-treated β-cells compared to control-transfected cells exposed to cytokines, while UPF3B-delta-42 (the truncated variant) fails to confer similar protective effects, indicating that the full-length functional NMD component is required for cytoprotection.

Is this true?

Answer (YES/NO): NO